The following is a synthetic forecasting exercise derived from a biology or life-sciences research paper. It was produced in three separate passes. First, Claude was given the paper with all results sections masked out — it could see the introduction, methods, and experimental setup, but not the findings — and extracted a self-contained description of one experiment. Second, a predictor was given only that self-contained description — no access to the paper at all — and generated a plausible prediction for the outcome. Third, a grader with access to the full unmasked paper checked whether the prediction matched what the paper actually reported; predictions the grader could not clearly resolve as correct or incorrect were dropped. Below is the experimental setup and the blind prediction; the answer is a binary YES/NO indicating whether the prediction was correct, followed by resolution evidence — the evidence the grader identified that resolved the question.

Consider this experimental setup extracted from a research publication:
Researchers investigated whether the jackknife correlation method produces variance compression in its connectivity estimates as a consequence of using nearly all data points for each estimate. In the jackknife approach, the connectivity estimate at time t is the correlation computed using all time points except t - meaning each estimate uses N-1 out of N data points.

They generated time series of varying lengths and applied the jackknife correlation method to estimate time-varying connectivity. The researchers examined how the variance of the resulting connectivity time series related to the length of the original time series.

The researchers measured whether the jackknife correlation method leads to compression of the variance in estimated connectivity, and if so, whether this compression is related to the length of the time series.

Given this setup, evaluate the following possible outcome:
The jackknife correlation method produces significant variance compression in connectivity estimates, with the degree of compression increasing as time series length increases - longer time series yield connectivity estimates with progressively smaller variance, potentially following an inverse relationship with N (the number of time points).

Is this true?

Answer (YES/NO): YES